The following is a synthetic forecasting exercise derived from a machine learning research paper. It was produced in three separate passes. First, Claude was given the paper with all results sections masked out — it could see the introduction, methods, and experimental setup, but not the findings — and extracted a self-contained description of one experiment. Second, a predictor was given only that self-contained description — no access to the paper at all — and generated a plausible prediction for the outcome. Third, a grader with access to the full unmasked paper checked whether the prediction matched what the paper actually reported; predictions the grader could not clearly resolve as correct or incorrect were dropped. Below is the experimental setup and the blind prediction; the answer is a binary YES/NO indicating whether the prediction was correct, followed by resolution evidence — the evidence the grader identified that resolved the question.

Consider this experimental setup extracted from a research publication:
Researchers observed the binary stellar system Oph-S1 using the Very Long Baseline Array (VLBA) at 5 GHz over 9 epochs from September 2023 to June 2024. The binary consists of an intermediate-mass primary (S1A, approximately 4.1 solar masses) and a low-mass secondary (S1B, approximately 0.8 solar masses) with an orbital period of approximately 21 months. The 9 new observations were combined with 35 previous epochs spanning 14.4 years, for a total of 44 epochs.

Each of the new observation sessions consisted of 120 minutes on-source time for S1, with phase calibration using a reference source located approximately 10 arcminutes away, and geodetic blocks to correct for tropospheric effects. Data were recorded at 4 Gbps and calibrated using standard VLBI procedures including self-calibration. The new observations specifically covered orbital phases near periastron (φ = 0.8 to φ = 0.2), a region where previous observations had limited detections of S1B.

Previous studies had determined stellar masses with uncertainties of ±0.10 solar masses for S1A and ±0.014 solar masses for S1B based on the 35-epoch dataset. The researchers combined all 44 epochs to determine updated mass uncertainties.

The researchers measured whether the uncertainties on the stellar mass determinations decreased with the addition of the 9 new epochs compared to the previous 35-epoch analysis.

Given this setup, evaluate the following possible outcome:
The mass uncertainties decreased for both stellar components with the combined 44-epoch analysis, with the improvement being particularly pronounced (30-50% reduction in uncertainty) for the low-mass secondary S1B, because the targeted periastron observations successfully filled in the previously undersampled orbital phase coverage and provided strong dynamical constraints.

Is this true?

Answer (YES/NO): NO